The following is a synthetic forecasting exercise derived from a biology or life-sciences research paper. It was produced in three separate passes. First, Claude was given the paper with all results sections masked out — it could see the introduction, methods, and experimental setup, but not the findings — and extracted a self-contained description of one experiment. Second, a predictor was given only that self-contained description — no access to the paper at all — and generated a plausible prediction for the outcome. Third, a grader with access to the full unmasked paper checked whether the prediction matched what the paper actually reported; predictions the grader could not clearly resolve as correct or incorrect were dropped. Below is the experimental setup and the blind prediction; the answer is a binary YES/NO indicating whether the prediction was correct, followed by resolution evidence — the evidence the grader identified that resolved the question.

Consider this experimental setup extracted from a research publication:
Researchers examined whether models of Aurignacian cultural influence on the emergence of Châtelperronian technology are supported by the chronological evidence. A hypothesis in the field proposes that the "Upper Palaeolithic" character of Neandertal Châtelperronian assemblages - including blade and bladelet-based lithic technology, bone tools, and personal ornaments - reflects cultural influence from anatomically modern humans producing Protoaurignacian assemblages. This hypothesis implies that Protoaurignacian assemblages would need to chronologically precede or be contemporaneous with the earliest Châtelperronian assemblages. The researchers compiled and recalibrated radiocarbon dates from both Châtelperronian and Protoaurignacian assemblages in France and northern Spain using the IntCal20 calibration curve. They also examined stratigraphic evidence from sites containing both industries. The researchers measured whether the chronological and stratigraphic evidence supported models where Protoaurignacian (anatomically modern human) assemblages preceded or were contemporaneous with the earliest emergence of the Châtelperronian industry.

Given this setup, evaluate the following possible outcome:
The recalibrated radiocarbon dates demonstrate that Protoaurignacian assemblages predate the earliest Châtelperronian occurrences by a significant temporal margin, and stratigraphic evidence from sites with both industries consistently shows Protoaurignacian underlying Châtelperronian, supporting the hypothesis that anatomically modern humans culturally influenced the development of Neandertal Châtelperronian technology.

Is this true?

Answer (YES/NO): NO